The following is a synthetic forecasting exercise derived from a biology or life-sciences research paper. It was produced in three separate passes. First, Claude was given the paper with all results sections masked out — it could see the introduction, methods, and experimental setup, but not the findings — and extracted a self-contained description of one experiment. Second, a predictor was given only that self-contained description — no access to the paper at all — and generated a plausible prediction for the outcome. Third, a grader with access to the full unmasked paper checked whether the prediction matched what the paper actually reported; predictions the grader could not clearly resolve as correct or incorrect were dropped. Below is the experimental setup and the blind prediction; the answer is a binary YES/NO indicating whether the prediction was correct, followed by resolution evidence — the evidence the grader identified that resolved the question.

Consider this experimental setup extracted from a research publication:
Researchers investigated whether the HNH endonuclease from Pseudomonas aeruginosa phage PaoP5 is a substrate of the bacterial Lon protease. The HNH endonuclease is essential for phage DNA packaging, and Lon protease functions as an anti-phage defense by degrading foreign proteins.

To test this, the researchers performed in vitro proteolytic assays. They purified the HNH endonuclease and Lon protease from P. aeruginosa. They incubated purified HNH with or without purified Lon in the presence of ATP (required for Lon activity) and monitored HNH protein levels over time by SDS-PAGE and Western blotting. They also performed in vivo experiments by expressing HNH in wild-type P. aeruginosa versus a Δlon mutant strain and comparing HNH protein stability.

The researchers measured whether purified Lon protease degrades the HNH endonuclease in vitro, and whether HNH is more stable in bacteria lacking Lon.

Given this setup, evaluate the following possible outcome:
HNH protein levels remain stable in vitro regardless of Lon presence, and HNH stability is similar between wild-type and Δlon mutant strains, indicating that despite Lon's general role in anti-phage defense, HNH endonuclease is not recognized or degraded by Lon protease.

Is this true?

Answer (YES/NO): NO